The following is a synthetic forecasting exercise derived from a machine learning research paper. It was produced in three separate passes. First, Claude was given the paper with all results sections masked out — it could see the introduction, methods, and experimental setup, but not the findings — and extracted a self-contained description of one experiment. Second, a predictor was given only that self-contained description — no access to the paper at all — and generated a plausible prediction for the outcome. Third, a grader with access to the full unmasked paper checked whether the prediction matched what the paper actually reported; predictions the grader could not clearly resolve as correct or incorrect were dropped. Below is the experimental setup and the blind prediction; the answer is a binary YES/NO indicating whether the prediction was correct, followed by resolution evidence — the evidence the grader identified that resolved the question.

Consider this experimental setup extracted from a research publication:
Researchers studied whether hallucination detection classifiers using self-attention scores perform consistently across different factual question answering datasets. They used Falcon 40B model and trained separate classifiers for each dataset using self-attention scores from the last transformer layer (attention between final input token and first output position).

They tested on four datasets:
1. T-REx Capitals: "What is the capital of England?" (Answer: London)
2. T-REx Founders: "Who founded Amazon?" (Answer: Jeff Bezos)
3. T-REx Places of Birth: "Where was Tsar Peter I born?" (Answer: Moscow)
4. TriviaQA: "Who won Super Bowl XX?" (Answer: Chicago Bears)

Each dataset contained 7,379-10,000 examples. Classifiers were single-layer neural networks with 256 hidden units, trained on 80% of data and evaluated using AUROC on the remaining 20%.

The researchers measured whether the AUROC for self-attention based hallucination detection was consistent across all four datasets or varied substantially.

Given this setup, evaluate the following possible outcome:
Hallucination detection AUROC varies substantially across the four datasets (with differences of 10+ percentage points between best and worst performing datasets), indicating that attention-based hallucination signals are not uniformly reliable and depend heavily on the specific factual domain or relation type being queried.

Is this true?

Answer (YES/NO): YES